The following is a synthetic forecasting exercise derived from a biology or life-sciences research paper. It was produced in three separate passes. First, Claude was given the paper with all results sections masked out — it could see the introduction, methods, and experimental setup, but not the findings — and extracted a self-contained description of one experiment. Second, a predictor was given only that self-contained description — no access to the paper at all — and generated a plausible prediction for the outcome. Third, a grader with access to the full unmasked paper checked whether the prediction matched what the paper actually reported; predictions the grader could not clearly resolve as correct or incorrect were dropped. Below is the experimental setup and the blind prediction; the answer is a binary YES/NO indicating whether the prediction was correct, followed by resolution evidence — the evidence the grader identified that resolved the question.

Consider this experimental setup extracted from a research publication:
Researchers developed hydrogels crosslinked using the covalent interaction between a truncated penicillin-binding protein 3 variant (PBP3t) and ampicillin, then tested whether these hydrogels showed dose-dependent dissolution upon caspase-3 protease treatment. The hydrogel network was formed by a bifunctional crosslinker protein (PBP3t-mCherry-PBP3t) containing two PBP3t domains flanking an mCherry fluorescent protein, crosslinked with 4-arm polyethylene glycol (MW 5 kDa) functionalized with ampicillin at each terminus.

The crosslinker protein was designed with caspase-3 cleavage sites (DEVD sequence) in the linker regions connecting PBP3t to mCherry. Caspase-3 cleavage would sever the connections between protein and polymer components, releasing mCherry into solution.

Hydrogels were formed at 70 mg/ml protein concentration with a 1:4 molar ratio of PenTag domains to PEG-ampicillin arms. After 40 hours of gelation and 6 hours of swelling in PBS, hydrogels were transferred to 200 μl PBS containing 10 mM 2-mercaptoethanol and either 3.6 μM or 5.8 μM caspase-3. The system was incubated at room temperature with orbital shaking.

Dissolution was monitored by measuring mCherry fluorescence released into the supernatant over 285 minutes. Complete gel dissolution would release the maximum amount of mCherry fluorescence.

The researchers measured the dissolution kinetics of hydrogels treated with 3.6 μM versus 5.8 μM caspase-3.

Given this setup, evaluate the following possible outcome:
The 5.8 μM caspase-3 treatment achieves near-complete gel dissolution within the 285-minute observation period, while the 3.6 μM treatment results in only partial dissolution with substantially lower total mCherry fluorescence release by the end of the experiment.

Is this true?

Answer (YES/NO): NO